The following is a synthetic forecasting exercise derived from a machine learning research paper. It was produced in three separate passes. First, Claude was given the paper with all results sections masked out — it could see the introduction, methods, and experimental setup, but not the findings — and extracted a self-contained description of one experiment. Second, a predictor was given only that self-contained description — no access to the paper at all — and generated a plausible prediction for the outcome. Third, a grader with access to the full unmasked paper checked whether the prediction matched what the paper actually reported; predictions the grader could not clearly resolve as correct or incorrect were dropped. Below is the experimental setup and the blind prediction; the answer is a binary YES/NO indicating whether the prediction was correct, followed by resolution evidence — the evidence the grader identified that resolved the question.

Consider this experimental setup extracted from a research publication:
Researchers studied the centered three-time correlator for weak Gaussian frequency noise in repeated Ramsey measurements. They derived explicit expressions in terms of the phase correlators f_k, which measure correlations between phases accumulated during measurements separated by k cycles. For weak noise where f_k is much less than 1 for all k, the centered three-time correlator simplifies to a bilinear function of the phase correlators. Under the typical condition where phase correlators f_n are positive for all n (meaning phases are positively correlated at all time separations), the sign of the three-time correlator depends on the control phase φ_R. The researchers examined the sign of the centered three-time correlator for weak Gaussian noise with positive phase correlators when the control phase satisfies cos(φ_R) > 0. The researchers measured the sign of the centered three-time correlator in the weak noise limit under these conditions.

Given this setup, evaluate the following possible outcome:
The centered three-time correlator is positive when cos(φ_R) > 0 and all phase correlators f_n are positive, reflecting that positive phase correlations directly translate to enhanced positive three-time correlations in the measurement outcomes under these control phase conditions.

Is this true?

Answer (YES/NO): NO